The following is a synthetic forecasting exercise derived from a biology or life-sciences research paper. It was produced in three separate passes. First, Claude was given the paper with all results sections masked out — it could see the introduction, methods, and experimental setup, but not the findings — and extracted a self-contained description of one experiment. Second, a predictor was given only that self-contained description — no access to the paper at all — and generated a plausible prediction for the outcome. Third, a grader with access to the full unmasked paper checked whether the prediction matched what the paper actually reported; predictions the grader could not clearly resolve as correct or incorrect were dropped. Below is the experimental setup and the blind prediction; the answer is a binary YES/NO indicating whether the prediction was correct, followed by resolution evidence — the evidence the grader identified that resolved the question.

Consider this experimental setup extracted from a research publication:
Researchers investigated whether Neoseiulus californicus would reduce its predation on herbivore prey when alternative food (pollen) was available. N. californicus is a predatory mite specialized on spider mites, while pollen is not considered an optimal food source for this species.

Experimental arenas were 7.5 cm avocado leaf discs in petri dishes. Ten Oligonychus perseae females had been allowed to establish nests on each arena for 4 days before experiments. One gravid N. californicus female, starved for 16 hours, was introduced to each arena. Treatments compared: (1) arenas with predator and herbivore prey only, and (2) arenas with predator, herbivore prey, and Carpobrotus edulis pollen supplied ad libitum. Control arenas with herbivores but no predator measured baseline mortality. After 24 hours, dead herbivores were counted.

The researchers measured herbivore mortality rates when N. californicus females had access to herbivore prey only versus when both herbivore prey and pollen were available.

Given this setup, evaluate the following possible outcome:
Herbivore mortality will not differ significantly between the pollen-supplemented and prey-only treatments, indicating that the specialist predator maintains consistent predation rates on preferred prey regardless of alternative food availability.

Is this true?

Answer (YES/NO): YES